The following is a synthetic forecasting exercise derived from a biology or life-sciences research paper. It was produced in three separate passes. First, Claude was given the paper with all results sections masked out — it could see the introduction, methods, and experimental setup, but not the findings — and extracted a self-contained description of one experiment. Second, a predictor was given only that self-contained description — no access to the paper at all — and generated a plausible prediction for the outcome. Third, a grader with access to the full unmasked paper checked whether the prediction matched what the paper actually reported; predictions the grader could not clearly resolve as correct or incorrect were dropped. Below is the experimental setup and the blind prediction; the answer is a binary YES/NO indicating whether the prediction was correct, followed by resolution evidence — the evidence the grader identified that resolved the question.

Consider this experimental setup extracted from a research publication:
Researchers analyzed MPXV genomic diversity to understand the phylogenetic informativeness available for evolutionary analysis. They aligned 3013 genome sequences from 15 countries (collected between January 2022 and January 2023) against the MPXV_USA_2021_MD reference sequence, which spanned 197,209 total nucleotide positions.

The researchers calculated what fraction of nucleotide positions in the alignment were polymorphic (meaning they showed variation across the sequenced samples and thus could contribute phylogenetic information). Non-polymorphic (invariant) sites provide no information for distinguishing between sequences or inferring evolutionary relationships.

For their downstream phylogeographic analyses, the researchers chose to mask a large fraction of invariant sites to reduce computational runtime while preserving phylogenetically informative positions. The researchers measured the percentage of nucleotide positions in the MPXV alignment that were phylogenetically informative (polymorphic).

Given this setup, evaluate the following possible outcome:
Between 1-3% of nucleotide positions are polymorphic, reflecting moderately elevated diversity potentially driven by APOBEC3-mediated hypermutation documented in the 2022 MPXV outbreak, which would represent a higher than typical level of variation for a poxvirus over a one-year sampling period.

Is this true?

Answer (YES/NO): NO